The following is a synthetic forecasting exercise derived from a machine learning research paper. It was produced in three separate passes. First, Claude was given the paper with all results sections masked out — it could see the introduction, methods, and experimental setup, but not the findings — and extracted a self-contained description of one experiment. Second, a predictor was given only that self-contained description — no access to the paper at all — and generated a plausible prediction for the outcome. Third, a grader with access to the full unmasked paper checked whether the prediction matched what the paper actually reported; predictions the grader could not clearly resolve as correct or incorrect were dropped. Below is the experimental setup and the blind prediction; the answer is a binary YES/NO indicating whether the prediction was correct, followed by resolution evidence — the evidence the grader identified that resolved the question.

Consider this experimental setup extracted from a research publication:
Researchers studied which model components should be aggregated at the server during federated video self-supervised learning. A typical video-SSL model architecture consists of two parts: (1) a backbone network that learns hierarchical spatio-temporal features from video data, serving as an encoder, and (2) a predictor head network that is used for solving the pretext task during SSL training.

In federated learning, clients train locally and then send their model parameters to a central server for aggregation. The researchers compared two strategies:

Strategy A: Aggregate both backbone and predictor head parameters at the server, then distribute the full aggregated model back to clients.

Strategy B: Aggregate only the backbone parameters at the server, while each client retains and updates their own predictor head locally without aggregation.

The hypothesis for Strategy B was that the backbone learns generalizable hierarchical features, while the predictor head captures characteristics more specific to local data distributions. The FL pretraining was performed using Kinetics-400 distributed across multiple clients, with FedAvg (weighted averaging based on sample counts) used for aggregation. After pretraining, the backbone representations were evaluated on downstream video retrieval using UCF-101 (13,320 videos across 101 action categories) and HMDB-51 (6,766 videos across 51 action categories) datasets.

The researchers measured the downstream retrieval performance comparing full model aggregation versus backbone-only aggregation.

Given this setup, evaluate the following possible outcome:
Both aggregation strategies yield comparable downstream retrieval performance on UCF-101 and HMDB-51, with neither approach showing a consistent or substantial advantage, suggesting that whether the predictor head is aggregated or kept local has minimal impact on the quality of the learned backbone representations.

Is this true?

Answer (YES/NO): NO